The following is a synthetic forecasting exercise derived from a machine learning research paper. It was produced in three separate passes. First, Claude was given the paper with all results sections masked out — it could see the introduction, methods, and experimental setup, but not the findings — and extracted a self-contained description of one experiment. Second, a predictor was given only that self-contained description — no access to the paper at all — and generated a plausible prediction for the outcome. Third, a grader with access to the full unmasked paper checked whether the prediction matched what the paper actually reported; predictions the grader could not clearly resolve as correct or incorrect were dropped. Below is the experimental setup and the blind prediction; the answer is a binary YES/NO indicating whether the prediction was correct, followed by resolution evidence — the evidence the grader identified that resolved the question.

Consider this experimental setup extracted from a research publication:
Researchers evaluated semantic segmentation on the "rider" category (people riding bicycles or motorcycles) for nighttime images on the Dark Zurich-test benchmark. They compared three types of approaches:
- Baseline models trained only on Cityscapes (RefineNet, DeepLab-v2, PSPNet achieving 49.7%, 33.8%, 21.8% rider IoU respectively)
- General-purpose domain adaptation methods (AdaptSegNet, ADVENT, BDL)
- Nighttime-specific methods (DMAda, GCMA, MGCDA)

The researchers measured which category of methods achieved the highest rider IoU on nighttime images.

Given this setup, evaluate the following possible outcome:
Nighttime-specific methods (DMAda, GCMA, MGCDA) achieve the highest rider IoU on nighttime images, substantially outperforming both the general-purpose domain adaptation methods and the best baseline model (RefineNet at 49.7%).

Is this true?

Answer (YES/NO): NO